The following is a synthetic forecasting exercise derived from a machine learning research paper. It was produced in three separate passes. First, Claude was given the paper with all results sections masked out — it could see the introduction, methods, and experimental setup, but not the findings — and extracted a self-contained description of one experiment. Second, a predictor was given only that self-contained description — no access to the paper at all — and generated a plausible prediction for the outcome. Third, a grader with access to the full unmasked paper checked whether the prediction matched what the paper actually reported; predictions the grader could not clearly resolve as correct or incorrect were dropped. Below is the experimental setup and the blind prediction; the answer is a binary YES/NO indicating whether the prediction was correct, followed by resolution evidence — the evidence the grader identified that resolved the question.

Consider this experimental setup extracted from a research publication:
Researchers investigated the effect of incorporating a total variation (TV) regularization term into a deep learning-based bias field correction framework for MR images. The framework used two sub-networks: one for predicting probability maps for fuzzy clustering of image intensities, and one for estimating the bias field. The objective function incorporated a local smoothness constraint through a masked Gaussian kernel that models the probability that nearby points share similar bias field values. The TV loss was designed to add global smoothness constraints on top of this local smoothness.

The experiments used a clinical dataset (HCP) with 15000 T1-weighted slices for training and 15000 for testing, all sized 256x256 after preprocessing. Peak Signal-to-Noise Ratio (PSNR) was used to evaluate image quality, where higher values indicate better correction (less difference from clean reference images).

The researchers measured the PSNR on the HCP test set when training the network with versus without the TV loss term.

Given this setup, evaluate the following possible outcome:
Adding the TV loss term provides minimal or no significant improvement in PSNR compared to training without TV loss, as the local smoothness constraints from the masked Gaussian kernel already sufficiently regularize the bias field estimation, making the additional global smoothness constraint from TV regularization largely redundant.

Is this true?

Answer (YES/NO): NO